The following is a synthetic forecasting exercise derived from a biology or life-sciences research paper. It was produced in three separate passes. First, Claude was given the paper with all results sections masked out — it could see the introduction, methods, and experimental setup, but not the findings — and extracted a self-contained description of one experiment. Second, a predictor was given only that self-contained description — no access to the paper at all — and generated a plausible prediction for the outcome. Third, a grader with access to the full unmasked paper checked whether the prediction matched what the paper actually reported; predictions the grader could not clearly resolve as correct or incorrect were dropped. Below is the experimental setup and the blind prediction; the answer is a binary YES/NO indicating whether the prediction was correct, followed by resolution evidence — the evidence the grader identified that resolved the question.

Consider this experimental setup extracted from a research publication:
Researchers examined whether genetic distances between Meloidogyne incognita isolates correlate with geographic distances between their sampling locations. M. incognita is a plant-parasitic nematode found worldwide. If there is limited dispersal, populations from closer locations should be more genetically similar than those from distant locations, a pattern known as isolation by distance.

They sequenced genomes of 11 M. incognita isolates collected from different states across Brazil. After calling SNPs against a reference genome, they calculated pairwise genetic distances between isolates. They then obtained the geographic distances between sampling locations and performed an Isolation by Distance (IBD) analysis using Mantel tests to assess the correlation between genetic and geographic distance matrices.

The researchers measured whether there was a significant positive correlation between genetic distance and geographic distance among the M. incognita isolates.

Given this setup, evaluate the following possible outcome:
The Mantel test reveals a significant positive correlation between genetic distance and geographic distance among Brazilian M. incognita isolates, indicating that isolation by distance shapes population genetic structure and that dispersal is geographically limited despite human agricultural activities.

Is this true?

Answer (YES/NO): NO